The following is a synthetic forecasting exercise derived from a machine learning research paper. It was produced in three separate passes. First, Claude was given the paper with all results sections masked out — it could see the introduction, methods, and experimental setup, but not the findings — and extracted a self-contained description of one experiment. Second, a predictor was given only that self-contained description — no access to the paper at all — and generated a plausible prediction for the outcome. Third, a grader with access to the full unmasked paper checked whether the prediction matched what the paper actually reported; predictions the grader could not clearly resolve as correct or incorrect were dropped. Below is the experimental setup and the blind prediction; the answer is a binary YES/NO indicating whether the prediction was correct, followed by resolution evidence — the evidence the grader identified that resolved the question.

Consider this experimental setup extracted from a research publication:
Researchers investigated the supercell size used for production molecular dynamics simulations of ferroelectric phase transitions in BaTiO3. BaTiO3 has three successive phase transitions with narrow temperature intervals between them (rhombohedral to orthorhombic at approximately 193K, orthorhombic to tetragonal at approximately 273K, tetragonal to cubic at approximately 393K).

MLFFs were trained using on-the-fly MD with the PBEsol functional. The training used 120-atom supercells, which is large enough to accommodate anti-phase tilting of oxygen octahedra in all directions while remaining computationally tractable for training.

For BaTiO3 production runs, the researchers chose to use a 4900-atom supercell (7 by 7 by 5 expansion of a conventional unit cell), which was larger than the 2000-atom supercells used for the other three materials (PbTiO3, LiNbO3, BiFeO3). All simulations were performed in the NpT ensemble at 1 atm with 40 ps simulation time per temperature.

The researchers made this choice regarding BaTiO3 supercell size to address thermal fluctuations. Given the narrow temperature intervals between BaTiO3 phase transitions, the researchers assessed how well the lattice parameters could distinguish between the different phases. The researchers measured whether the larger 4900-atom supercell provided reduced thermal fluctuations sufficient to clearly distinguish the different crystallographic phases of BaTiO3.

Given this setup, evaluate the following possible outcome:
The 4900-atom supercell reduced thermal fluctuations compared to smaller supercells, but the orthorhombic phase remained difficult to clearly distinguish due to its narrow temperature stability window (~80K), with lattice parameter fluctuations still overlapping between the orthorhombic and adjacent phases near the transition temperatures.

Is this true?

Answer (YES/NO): NO